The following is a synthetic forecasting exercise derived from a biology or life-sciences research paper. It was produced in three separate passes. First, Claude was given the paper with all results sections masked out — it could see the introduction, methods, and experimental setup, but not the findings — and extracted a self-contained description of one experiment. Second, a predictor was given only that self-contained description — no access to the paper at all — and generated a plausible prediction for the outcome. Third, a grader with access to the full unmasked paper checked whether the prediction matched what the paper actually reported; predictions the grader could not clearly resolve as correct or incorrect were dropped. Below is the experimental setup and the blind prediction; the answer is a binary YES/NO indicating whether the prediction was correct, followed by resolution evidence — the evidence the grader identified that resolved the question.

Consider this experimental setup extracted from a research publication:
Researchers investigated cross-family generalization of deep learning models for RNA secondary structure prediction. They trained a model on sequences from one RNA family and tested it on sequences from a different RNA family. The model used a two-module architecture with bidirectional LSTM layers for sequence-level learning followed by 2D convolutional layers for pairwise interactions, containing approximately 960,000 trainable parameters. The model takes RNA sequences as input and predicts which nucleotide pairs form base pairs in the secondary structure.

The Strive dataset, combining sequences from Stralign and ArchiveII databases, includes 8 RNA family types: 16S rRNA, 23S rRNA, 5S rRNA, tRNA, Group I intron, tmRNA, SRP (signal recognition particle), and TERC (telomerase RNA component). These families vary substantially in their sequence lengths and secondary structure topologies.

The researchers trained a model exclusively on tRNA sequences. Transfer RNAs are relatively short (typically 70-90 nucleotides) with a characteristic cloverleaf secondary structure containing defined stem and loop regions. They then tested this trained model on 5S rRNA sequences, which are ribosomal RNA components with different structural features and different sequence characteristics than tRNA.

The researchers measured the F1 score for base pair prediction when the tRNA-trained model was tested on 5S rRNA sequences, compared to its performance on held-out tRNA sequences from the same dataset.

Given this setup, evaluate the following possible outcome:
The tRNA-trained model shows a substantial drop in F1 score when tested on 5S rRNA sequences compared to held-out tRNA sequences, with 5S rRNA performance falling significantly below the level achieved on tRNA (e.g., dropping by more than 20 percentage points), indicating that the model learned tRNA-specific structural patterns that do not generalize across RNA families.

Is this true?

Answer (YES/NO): YES